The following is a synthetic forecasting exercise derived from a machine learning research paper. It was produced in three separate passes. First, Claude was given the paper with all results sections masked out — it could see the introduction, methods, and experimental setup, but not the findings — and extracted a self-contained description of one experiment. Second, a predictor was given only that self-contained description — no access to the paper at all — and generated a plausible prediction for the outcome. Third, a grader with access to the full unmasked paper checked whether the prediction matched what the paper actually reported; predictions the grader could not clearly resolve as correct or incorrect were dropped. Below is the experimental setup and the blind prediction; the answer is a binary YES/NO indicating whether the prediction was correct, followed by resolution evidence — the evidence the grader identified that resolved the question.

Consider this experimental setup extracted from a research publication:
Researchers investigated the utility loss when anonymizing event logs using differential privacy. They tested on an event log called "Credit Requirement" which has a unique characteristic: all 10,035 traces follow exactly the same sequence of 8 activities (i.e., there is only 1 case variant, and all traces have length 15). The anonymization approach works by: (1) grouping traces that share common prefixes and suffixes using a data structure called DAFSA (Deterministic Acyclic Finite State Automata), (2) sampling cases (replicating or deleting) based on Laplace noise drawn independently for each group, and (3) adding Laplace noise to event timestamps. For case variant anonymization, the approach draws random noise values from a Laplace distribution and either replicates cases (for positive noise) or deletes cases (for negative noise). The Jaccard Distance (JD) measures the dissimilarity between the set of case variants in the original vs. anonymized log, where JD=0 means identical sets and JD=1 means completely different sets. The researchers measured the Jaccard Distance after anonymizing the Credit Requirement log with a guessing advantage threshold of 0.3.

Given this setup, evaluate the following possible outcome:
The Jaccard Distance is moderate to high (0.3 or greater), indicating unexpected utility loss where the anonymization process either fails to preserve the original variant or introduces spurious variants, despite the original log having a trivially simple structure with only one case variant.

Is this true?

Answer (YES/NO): NO